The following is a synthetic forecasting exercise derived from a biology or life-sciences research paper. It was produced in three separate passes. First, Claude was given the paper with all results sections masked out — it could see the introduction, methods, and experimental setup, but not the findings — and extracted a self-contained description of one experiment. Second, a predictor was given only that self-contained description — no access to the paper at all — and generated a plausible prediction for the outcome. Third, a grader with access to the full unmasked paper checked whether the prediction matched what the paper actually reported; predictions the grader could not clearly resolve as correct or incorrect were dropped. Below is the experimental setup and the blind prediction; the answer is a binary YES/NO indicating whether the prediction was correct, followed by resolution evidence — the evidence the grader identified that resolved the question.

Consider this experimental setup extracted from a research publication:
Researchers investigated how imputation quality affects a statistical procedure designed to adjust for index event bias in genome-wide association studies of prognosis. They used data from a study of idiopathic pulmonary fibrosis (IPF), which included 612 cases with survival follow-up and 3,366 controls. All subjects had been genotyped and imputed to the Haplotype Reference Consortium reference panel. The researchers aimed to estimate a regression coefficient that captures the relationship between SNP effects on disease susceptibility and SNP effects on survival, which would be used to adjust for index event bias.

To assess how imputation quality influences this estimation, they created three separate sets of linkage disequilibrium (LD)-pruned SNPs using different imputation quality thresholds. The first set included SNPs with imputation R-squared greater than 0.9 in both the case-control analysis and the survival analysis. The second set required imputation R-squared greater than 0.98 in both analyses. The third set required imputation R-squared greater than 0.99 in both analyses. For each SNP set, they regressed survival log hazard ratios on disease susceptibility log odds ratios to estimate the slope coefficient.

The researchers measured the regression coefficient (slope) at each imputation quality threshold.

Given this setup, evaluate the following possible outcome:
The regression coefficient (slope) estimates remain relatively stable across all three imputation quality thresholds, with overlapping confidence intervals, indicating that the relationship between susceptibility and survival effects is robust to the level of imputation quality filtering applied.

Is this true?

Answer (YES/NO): NO